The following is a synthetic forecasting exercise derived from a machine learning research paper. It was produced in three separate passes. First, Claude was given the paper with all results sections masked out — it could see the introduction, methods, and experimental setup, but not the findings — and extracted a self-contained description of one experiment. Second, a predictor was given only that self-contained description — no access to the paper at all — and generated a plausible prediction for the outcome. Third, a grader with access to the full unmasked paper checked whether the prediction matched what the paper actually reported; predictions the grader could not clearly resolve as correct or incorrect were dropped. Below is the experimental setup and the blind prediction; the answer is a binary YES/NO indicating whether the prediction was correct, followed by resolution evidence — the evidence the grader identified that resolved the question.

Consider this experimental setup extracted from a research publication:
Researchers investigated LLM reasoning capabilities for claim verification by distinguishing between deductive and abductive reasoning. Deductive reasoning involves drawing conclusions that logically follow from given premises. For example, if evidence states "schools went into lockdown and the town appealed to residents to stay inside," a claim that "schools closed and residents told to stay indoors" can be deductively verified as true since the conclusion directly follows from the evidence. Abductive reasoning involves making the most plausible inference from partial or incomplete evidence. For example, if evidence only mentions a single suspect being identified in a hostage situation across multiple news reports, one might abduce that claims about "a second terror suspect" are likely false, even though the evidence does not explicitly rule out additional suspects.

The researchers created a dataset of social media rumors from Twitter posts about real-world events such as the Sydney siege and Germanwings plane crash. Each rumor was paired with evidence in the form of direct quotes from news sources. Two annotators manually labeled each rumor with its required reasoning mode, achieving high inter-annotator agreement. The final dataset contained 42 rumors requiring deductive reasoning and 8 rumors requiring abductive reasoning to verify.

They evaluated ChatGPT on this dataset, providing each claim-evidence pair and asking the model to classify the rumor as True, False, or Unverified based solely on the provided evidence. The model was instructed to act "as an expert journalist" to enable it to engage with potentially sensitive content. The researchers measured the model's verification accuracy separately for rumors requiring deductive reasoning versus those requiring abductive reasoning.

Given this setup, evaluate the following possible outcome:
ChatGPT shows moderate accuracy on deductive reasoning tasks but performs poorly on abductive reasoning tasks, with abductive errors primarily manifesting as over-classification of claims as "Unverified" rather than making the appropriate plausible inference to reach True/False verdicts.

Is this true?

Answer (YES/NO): NO